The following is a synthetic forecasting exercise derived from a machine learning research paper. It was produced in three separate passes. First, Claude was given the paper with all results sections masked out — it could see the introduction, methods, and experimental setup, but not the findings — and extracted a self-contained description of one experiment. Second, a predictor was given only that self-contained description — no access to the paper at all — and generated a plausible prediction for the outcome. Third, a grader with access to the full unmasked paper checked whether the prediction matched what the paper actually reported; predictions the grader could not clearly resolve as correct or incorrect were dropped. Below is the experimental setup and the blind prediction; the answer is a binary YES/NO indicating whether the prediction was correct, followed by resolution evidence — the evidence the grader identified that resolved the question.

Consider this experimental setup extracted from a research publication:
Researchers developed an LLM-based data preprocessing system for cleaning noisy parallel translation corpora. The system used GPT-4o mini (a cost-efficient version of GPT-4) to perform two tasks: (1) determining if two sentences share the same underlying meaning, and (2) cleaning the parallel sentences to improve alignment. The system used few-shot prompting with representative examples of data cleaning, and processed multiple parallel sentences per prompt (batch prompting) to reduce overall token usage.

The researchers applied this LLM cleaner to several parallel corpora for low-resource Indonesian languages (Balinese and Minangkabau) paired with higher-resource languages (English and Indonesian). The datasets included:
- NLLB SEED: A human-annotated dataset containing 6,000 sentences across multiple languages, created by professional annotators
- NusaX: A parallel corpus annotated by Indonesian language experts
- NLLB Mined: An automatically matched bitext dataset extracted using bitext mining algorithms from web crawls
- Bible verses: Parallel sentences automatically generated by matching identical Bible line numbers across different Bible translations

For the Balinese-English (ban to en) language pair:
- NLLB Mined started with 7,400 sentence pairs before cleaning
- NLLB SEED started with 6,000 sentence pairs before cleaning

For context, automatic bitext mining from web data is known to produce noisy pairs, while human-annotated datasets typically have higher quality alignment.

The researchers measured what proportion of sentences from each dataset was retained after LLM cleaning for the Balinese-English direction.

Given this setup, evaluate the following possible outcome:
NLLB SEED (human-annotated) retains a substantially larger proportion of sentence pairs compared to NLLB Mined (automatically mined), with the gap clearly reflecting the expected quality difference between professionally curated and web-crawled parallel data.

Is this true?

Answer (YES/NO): YES